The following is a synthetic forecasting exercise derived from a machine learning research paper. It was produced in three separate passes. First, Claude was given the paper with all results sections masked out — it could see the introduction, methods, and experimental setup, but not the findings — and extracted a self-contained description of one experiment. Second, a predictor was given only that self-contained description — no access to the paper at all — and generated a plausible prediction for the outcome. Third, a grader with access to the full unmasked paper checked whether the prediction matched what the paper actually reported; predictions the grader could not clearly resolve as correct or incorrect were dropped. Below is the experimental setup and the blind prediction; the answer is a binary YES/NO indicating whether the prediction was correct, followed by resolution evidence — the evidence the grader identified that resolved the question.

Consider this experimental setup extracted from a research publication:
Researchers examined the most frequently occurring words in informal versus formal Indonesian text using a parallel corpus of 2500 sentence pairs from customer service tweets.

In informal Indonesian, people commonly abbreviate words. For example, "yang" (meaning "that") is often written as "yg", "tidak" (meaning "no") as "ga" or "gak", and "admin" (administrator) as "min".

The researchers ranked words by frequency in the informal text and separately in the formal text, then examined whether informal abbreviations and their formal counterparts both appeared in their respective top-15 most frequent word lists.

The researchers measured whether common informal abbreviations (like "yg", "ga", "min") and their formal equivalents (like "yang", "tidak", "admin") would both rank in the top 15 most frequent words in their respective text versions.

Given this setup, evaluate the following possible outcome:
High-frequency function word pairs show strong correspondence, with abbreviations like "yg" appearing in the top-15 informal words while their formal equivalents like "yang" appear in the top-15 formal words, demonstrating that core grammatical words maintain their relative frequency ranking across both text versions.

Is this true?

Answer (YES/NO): YES